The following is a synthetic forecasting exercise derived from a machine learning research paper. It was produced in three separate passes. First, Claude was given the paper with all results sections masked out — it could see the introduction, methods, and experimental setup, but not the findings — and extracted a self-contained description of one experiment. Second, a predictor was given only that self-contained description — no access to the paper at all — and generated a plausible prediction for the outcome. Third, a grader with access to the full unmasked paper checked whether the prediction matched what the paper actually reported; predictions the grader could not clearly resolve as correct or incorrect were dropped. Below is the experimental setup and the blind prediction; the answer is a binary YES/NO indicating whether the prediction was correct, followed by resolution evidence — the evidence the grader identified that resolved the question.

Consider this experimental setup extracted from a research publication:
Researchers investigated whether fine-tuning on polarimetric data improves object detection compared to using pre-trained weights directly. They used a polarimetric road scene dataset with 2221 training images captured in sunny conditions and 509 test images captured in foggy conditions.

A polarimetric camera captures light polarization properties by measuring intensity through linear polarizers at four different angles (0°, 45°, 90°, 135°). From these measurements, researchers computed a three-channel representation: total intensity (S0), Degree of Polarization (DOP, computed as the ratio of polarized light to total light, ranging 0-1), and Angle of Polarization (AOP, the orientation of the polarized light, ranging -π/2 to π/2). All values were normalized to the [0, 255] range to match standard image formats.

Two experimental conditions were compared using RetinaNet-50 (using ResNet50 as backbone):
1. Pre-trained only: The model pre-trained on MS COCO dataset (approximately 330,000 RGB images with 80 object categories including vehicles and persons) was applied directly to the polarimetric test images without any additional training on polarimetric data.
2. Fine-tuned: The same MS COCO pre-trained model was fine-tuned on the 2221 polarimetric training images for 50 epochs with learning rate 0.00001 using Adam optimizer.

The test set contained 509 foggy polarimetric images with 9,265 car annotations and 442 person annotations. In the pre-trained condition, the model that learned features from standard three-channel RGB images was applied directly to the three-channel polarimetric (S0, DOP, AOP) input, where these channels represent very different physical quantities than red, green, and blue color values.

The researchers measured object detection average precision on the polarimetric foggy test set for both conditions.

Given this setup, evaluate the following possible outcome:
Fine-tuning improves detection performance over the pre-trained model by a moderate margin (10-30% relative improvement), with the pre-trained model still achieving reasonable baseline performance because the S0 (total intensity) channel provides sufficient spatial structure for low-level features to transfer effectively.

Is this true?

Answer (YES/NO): NO